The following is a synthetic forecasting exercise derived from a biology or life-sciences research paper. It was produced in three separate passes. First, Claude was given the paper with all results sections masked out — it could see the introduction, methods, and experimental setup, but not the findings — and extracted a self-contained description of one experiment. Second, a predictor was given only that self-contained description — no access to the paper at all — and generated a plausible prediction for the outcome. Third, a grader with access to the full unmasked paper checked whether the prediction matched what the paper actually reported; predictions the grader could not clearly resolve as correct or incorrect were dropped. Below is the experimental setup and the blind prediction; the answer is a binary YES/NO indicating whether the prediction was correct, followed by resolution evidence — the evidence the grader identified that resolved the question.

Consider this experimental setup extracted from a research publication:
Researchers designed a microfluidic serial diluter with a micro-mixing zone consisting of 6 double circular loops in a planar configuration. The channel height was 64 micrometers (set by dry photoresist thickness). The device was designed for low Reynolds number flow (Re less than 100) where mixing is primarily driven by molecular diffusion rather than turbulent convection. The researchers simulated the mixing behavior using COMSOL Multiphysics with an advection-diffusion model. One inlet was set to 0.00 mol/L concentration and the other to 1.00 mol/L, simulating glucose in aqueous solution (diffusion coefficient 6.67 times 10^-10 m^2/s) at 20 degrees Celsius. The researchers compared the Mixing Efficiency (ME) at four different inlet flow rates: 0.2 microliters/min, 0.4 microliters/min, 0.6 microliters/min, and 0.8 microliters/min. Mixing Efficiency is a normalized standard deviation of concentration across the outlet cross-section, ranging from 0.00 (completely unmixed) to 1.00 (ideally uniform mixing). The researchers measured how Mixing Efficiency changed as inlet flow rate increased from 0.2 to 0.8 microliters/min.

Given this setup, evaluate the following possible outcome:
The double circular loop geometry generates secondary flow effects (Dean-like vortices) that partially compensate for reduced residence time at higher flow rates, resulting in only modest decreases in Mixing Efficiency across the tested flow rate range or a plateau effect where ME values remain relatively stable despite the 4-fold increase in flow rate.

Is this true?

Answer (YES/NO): YES